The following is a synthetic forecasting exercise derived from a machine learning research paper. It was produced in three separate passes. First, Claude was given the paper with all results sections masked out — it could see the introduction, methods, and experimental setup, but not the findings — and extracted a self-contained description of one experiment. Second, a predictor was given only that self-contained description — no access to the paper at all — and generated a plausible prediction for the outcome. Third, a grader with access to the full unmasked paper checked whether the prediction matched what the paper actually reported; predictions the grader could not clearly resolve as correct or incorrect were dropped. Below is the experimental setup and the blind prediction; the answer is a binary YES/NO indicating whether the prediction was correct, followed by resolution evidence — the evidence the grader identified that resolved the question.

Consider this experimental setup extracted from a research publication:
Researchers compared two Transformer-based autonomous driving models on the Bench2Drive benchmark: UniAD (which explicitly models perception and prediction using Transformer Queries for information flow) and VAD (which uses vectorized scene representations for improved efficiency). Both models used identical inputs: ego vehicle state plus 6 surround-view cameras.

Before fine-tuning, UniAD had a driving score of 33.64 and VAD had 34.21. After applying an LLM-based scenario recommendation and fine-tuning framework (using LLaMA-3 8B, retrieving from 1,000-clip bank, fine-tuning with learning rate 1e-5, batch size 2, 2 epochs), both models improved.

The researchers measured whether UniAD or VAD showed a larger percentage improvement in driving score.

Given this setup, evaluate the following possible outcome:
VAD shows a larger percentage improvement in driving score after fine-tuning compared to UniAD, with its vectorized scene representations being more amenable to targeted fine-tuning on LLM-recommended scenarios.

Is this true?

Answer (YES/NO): NO